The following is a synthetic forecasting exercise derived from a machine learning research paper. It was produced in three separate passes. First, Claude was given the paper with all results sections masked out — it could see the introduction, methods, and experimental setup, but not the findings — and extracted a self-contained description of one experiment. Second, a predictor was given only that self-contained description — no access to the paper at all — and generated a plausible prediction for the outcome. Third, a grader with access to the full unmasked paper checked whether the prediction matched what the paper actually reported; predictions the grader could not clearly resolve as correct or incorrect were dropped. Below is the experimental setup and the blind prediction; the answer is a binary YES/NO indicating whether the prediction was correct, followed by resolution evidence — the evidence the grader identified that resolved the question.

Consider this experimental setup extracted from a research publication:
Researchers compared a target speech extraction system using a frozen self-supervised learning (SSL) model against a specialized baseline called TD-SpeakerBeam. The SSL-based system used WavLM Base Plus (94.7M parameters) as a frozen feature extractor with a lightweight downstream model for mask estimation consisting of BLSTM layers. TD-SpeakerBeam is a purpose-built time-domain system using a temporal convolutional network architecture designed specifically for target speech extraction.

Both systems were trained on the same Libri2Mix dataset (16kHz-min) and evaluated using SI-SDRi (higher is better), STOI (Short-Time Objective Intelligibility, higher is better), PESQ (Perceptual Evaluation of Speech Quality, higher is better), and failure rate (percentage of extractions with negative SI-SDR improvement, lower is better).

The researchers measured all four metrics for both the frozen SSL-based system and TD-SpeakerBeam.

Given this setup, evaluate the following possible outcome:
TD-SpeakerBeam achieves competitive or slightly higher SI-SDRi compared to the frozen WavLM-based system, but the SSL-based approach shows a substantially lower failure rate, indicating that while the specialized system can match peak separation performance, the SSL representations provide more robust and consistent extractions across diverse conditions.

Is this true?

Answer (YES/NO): NO